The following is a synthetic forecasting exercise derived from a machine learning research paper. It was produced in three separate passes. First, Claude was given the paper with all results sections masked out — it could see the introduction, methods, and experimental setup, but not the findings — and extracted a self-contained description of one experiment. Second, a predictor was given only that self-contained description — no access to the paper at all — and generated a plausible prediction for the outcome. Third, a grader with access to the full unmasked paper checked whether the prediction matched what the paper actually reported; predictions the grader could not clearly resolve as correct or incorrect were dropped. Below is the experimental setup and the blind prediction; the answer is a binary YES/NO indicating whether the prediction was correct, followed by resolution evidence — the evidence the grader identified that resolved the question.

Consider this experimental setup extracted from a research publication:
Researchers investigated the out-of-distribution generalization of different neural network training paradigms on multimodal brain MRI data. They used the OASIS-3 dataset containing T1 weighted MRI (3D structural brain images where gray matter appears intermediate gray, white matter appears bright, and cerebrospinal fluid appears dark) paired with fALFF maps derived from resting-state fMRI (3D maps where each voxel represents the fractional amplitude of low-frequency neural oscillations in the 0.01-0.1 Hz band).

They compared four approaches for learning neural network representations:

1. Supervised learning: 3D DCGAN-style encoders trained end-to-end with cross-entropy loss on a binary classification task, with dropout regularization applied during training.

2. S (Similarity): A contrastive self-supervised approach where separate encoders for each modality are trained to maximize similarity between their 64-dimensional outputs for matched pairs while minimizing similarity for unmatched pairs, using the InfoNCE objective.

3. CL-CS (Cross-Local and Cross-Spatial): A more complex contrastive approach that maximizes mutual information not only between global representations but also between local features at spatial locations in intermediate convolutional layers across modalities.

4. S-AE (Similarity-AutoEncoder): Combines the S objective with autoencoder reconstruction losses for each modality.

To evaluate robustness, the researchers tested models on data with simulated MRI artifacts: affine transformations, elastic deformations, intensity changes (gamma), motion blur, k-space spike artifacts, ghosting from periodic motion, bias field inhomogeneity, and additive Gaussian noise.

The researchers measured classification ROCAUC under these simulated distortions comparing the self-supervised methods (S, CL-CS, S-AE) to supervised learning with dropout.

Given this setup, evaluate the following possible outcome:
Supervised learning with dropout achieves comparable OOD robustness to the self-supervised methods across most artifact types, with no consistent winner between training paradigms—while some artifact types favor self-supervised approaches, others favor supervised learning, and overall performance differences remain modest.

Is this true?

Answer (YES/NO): NO